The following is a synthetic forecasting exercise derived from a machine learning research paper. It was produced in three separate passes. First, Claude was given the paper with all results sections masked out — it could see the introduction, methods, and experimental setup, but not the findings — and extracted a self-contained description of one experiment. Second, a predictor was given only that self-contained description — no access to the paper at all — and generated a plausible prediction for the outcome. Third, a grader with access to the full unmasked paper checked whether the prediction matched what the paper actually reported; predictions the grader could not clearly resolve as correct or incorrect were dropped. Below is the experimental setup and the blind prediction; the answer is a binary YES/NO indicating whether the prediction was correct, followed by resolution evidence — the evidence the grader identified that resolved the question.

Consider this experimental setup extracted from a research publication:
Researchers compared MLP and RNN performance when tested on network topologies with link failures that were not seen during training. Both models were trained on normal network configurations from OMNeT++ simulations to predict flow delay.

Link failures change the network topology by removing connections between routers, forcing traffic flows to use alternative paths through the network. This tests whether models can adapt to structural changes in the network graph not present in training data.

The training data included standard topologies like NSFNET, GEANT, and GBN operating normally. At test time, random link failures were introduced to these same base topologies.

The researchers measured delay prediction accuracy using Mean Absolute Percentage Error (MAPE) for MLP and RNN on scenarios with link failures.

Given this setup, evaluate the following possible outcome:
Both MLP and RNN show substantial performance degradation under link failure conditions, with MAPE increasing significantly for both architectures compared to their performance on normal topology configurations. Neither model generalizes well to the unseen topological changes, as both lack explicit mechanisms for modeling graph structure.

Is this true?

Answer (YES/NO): YES